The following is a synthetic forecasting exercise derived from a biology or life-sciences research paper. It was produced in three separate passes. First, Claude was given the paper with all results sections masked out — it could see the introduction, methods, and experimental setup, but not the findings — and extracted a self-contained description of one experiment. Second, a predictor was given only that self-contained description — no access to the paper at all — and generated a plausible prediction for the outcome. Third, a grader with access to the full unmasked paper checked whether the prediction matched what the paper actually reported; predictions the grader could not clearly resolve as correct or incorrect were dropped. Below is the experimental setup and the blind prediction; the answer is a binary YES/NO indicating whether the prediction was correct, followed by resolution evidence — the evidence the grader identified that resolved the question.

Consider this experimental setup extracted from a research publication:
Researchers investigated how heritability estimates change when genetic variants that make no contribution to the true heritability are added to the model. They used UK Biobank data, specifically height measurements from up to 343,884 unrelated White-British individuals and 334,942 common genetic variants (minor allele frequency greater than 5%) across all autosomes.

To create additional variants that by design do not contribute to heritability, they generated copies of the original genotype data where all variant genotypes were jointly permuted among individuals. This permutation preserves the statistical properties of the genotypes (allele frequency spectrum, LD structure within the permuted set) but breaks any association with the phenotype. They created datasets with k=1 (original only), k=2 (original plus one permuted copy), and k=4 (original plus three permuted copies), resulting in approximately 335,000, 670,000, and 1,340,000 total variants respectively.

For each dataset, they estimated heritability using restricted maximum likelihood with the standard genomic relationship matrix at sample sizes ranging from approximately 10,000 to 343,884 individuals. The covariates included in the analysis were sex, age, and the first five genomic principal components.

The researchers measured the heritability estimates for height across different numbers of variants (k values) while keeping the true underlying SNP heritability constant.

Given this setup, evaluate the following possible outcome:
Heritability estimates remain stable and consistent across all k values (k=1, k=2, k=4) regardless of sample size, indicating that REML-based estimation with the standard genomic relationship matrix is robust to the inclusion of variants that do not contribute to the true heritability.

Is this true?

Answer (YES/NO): NO